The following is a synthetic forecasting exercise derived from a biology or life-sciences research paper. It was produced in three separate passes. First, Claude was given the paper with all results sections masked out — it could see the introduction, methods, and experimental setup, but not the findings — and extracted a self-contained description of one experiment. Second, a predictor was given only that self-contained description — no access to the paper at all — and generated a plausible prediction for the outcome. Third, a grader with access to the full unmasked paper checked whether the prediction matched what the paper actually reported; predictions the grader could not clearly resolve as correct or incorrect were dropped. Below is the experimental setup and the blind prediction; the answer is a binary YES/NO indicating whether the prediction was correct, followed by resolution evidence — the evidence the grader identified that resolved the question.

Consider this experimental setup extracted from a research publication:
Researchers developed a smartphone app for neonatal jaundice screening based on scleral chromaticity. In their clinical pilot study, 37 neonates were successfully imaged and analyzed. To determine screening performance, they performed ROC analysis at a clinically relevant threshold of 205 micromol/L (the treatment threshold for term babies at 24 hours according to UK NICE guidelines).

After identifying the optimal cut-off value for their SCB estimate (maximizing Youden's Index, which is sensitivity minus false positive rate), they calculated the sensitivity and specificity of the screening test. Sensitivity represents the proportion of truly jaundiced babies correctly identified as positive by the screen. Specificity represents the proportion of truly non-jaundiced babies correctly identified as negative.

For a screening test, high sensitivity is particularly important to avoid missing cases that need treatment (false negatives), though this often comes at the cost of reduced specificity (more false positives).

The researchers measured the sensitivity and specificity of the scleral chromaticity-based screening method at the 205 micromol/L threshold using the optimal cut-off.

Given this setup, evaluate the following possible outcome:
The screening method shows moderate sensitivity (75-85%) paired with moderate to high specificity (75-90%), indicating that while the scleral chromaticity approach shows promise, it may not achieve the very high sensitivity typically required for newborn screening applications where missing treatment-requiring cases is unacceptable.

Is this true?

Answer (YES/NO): NO